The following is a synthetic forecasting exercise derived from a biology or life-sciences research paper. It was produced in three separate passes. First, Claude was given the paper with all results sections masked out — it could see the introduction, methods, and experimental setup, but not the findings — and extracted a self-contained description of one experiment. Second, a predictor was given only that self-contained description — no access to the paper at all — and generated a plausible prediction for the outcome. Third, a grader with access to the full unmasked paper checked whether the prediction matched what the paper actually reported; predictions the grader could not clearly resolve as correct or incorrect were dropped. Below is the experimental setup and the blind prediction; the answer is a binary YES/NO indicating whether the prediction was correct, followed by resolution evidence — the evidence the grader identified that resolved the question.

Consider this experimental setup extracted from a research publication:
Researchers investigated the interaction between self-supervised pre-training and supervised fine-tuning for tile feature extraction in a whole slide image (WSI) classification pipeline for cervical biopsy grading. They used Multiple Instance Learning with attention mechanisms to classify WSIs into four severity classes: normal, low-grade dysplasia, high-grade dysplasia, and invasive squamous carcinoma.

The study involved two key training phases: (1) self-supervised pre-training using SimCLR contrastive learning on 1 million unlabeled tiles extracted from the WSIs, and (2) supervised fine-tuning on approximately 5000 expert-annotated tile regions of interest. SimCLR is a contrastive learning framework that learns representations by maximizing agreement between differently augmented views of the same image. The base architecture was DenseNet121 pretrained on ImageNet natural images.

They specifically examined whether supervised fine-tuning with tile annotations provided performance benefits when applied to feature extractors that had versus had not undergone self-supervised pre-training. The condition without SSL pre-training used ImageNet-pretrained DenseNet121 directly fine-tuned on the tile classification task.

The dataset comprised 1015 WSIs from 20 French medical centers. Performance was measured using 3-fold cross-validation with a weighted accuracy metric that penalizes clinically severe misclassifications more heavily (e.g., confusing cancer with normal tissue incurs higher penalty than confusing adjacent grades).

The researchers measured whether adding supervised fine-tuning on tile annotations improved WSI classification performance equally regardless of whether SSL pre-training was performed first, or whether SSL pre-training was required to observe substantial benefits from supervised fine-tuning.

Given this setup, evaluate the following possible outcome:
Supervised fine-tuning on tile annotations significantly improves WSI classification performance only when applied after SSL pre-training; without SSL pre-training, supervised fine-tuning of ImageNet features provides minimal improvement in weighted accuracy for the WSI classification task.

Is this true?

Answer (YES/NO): YES